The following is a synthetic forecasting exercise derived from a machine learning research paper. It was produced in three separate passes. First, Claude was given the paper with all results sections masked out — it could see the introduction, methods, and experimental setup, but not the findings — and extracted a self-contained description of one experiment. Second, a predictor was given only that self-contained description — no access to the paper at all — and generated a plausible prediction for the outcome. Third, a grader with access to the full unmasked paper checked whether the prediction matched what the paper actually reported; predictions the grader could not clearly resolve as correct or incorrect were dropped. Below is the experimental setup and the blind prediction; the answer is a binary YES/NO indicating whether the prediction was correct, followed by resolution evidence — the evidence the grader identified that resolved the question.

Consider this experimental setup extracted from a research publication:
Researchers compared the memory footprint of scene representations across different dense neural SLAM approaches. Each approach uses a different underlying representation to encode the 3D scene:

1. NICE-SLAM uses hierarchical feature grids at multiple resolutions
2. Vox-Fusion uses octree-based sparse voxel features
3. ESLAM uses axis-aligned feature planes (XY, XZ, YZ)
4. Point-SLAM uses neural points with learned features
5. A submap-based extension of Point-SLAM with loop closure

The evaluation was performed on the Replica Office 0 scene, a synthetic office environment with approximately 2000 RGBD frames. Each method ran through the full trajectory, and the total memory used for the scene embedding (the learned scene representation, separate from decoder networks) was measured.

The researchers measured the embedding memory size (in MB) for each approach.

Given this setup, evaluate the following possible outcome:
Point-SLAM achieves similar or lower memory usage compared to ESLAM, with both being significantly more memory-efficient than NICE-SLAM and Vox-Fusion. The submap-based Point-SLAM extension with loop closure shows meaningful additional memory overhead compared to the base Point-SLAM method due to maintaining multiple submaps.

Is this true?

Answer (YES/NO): NO